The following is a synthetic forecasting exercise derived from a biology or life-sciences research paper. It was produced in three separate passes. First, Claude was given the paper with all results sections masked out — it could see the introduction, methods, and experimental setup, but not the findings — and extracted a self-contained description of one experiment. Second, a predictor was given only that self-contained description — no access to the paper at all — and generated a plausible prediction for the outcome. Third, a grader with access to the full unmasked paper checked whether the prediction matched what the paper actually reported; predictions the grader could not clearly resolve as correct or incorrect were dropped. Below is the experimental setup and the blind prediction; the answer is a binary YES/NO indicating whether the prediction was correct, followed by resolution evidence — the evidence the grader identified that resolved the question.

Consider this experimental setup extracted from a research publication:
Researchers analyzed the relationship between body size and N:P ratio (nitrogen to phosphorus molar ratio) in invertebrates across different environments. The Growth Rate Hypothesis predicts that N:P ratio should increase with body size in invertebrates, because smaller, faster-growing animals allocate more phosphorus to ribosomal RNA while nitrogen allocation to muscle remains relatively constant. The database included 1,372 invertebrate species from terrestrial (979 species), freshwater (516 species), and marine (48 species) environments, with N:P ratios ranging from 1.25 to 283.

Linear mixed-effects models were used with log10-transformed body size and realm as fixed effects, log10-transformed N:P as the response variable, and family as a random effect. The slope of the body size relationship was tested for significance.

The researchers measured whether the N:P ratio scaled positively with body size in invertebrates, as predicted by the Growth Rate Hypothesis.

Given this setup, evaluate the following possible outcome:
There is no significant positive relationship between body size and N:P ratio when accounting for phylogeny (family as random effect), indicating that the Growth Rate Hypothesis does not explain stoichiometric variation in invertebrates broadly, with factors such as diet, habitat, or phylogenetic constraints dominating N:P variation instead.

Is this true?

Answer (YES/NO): NO